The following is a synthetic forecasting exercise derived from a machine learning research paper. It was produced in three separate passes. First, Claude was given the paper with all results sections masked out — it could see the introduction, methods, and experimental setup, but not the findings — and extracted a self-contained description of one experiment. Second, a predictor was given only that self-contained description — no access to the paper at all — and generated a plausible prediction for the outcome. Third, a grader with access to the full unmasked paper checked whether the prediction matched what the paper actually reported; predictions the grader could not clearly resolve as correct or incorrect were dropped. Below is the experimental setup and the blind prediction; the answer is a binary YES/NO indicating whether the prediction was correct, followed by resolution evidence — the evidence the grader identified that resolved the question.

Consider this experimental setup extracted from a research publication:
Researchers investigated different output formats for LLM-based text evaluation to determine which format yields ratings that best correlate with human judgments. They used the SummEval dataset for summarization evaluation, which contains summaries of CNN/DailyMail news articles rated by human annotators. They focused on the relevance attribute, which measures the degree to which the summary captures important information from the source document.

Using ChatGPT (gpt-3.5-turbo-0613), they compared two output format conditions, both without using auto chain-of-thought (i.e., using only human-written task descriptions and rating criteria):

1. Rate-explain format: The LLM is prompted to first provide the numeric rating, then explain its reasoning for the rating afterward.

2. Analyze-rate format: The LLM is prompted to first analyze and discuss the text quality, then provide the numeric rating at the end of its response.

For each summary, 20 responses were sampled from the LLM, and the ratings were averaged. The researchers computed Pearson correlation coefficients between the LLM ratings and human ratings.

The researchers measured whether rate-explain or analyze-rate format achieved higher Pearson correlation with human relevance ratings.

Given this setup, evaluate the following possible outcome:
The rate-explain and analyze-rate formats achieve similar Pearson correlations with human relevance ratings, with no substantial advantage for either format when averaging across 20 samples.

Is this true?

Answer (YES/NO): NO